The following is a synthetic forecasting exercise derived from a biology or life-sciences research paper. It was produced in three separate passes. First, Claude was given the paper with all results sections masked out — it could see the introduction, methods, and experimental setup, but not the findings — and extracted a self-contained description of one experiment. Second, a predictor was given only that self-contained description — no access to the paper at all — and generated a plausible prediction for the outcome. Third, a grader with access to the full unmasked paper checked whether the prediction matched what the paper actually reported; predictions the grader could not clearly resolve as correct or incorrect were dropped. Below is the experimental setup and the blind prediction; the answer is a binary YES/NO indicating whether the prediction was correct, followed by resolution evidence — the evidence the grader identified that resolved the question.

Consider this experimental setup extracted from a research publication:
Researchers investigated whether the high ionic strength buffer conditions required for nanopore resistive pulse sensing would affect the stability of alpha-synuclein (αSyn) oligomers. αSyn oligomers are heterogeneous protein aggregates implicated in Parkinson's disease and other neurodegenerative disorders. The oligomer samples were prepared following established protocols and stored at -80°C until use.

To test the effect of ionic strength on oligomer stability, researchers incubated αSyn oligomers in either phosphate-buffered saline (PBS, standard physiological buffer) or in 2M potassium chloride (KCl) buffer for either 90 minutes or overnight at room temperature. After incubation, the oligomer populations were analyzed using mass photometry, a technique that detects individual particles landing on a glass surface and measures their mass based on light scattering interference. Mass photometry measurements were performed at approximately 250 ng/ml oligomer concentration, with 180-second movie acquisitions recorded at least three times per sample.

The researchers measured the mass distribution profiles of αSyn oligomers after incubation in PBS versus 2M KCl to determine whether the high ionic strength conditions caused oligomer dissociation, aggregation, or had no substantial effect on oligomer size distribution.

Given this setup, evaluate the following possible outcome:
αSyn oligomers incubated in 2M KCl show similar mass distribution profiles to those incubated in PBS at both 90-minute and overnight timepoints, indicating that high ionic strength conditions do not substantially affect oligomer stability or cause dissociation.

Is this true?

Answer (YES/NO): YES